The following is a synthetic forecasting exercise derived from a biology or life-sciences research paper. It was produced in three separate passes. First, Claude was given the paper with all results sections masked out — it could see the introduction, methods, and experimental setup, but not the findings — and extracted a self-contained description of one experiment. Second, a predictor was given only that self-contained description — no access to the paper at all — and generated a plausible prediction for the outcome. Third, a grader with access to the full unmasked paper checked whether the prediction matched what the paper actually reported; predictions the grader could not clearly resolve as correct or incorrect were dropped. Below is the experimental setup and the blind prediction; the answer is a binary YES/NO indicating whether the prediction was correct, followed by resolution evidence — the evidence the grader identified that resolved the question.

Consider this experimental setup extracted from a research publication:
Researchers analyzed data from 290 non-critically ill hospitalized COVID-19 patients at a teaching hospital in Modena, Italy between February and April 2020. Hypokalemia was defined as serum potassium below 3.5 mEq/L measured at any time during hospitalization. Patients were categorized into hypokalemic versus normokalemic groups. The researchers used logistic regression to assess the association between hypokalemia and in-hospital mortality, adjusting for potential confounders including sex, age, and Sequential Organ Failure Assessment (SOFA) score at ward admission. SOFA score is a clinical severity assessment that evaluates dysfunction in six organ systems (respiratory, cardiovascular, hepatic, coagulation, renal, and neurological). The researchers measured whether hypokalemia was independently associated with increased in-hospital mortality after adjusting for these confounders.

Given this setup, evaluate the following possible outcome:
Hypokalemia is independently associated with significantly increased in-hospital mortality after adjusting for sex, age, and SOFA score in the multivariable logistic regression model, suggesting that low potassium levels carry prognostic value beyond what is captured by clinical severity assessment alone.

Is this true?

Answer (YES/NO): NO